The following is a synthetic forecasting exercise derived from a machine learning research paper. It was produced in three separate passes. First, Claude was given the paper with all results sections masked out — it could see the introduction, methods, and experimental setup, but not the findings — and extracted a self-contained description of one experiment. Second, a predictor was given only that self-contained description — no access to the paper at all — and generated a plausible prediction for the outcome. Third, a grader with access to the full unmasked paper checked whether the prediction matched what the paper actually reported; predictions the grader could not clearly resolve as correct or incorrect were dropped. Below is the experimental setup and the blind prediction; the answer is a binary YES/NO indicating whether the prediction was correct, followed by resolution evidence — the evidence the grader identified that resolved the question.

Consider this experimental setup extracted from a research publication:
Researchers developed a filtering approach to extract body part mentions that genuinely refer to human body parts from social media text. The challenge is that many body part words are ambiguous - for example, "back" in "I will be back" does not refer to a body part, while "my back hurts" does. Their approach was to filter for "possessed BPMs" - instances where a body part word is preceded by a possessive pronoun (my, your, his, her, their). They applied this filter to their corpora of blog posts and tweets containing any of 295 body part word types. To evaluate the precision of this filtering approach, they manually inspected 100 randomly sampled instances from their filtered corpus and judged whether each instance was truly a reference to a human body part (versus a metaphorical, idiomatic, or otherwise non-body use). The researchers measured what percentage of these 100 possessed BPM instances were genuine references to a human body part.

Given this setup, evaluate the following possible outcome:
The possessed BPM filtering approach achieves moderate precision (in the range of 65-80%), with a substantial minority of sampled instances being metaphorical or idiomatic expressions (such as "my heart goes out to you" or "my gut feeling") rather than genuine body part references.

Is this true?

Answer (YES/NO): NO